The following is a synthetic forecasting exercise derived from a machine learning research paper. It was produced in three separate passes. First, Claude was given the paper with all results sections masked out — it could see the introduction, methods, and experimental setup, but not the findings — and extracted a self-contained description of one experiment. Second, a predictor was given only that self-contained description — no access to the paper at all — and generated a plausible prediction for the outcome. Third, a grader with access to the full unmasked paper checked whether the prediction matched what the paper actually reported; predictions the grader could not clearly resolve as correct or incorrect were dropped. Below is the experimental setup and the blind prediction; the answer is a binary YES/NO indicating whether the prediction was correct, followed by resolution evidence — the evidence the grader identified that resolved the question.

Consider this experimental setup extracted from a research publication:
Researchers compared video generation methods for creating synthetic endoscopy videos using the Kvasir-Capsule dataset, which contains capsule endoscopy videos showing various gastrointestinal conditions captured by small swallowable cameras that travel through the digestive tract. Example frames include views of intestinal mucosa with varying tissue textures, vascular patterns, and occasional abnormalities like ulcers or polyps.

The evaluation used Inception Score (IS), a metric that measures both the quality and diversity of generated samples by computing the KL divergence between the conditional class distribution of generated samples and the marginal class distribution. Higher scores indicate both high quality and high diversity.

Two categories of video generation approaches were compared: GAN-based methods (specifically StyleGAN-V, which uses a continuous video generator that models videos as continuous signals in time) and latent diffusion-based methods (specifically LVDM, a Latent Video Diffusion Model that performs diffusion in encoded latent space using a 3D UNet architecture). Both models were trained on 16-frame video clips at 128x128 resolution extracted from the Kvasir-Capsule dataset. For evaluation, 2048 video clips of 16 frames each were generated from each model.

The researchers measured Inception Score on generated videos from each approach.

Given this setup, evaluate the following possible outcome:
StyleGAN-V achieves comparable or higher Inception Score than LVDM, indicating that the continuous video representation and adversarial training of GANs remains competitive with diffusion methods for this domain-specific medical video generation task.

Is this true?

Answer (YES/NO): YES